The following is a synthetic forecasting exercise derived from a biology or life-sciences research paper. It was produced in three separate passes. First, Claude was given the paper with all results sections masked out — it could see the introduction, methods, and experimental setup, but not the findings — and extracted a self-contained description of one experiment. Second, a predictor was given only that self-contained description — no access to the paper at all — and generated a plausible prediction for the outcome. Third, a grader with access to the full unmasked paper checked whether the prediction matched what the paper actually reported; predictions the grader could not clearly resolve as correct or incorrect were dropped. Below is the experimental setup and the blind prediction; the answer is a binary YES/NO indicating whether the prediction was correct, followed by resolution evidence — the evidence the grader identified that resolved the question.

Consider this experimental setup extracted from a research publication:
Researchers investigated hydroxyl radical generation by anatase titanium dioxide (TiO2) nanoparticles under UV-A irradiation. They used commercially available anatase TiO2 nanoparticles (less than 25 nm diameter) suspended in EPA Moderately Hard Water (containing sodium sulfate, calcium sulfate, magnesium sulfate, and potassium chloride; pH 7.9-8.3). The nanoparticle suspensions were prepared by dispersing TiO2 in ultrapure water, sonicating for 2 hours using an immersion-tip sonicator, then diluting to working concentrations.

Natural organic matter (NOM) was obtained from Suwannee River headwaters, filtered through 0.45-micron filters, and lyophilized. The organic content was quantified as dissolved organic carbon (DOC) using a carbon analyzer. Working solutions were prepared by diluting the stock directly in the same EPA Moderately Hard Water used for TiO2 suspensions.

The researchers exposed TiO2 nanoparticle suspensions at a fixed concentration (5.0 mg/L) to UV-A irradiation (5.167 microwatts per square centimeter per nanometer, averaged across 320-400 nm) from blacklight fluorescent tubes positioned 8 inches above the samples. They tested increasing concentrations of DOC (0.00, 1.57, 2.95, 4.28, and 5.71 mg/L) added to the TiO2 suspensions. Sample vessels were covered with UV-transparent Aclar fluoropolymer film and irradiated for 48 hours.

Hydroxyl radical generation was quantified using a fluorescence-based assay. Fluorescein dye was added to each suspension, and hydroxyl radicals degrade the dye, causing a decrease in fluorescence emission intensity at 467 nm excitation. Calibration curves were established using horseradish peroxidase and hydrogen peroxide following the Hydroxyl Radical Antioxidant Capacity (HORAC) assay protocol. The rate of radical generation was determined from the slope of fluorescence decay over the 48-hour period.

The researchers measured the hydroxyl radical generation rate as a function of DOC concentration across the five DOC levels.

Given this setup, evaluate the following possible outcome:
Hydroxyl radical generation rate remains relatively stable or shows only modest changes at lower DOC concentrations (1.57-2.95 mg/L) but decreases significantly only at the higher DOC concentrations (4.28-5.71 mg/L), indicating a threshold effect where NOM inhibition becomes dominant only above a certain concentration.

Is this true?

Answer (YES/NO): NO